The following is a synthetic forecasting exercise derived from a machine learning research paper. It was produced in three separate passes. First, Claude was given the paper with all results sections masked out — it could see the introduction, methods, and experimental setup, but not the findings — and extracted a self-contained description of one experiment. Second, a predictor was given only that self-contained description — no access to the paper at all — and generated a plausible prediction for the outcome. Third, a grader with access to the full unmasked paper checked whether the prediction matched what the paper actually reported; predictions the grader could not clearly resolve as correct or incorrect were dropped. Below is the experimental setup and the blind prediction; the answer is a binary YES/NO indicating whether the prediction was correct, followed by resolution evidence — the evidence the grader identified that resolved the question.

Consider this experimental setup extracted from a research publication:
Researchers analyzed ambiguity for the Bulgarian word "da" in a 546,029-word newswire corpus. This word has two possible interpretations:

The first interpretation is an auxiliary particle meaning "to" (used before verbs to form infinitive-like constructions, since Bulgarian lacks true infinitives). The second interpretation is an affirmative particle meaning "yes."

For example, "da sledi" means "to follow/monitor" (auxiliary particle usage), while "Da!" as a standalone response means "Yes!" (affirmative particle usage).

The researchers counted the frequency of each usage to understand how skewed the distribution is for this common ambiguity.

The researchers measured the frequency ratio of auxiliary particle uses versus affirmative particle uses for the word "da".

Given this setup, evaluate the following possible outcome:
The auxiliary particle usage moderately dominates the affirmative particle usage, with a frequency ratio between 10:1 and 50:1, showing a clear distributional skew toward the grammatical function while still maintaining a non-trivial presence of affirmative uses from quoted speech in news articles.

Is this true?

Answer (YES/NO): YES